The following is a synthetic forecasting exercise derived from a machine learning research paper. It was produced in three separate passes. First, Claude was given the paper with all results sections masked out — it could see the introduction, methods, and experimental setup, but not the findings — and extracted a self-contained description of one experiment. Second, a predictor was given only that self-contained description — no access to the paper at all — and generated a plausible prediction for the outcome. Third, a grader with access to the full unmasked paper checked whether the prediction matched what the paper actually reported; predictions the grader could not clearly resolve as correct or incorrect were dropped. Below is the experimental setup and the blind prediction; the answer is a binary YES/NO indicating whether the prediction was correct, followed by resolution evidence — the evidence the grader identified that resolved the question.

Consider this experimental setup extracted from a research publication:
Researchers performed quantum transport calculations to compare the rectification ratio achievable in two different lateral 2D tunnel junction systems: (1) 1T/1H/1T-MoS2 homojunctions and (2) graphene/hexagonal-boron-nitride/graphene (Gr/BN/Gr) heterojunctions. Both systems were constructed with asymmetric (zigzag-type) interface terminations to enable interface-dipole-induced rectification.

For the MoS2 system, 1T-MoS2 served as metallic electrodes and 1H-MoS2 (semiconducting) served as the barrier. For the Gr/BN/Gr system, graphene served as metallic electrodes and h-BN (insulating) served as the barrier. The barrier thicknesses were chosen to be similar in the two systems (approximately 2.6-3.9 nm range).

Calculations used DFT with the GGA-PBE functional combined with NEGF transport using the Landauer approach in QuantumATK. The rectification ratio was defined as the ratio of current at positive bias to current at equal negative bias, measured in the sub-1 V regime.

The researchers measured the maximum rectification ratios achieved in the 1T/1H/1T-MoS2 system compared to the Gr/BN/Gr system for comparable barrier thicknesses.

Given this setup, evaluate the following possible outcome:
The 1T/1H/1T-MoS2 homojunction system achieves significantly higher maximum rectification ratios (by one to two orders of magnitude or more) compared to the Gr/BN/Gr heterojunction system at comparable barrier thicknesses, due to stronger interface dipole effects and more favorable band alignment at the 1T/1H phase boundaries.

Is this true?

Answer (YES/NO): NO